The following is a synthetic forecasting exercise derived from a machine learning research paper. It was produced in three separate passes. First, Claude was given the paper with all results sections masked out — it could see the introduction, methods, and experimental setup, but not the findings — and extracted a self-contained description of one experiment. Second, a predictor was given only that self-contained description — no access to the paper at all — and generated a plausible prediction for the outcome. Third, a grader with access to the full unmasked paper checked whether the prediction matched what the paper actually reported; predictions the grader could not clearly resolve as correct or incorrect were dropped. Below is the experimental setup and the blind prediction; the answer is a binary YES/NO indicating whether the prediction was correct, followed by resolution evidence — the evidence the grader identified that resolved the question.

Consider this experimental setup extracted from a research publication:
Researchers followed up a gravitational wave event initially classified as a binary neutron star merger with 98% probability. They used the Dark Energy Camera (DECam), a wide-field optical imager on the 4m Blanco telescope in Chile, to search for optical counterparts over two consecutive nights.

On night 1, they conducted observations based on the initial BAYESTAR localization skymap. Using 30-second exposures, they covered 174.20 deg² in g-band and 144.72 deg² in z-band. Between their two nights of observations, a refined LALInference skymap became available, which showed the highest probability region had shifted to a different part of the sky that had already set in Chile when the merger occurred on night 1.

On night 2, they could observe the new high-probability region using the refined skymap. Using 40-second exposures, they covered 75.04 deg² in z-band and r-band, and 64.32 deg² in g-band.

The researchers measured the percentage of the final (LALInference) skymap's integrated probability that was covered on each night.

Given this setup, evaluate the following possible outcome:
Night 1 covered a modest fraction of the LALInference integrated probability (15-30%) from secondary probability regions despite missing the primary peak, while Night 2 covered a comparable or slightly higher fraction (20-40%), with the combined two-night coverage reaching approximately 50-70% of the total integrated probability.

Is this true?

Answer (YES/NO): NO